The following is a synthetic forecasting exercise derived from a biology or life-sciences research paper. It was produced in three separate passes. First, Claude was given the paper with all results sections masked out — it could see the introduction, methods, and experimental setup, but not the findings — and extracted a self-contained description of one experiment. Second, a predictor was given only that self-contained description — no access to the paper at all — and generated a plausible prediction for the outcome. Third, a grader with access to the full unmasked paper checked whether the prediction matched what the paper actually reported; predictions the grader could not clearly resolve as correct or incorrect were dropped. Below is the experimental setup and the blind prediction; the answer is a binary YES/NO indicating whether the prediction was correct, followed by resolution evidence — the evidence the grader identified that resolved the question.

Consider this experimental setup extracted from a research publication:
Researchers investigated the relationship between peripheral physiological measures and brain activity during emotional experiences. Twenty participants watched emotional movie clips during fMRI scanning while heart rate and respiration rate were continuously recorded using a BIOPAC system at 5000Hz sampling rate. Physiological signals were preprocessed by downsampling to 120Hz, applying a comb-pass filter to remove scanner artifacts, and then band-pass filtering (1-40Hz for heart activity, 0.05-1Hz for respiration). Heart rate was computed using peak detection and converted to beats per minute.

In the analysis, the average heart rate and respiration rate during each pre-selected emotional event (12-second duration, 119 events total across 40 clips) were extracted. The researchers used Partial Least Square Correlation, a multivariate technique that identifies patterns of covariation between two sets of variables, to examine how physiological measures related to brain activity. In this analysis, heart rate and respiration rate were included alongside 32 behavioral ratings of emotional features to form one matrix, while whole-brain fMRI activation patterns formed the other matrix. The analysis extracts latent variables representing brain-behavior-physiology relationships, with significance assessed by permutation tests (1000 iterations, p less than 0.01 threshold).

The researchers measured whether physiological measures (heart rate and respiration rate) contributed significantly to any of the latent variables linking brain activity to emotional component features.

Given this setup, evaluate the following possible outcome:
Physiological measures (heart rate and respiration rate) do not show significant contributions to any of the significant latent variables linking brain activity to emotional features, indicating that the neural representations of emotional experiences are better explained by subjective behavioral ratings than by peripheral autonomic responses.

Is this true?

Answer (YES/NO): NO